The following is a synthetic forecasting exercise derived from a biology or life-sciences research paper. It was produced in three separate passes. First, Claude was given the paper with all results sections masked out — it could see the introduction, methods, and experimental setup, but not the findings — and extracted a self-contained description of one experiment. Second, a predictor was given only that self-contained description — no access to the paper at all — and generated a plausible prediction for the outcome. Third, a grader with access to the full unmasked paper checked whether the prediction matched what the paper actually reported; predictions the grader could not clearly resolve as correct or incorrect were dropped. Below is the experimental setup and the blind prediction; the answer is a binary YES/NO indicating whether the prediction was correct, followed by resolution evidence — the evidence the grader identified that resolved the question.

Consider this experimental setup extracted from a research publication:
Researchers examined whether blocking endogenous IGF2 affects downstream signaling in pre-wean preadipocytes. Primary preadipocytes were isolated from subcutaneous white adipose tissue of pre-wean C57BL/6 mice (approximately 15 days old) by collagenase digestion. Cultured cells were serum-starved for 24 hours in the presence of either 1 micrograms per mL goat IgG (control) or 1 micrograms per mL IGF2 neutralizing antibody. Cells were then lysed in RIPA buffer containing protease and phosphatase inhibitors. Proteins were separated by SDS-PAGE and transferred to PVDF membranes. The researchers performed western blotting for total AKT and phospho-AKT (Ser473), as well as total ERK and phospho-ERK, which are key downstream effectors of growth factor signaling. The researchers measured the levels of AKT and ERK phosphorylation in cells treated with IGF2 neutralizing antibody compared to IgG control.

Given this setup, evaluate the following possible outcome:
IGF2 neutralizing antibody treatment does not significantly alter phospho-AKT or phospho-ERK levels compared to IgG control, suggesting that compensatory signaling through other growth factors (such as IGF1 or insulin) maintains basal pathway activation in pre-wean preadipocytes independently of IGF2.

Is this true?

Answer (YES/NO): NO